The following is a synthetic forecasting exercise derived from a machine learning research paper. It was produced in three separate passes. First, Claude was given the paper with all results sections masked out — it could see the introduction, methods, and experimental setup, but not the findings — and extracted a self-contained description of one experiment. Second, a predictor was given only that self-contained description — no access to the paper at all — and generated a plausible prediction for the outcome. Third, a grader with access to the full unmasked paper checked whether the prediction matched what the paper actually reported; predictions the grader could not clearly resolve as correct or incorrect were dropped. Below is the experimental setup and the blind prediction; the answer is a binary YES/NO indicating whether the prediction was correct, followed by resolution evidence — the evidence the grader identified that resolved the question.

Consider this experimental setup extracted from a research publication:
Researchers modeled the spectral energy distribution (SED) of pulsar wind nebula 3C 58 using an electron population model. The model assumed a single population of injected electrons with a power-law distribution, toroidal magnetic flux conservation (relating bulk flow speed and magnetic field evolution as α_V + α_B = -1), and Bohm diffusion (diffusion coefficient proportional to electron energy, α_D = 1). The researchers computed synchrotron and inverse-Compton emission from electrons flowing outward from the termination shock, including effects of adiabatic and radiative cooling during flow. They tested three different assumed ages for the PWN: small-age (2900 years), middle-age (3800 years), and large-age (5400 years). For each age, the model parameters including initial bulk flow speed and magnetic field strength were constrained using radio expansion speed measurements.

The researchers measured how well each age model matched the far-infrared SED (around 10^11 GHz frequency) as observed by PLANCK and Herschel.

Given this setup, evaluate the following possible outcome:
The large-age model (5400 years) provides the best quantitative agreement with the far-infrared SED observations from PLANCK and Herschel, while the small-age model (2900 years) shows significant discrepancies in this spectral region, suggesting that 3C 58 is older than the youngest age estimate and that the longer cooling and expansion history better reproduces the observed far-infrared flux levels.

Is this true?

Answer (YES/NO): NO